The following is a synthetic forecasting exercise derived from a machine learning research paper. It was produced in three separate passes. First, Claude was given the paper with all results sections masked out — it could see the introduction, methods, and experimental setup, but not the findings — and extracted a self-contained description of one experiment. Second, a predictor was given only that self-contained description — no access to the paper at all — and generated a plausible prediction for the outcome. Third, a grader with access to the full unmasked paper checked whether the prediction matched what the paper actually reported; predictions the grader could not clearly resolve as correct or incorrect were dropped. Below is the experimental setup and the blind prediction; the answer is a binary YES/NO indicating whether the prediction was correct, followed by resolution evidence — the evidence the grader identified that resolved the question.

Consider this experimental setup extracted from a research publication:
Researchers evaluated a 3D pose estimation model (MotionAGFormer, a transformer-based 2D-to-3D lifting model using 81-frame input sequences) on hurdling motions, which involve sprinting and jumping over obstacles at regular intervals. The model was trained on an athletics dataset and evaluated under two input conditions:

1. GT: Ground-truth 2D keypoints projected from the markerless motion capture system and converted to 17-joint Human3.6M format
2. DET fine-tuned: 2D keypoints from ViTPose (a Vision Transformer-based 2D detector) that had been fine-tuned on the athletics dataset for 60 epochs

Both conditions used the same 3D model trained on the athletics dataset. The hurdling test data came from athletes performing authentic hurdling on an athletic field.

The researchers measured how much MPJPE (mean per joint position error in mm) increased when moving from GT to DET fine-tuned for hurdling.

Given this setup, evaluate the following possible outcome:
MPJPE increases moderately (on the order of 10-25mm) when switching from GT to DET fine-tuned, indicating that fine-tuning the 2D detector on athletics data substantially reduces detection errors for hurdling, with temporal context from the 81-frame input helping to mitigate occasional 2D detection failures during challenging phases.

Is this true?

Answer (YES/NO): NO